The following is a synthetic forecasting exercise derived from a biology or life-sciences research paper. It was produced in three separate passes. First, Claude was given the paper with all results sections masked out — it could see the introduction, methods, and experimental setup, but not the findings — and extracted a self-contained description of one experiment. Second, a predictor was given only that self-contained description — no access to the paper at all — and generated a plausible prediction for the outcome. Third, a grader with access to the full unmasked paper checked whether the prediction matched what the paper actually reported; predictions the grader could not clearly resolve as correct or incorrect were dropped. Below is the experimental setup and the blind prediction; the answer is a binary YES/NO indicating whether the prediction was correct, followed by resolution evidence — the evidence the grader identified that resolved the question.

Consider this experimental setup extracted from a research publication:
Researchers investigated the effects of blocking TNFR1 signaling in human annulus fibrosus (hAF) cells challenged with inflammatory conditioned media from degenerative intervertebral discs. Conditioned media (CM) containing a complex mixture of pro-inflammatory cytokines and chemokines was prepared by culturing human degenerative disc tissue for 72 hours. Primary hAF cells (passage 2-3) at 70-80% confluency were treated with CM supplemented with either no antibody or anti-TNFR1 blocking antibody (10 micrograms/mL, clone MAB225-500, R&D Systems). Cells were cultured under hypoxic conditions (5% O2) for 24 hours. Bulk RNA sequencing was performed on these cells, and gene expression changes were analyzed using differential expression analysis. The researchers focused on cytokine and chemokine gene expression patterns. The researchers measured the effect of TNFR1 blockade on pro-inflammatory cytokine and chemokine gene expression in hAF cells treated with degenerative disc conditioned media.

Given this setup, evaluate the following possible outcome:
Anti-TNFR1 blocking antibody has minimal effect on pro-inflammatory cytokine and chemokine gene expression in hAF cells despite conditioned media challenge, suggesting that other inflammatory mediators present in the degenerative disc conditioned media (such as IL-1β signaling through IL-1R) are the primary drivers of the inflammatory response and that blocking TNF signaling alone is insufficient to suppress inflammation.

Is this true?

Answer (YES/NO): NO